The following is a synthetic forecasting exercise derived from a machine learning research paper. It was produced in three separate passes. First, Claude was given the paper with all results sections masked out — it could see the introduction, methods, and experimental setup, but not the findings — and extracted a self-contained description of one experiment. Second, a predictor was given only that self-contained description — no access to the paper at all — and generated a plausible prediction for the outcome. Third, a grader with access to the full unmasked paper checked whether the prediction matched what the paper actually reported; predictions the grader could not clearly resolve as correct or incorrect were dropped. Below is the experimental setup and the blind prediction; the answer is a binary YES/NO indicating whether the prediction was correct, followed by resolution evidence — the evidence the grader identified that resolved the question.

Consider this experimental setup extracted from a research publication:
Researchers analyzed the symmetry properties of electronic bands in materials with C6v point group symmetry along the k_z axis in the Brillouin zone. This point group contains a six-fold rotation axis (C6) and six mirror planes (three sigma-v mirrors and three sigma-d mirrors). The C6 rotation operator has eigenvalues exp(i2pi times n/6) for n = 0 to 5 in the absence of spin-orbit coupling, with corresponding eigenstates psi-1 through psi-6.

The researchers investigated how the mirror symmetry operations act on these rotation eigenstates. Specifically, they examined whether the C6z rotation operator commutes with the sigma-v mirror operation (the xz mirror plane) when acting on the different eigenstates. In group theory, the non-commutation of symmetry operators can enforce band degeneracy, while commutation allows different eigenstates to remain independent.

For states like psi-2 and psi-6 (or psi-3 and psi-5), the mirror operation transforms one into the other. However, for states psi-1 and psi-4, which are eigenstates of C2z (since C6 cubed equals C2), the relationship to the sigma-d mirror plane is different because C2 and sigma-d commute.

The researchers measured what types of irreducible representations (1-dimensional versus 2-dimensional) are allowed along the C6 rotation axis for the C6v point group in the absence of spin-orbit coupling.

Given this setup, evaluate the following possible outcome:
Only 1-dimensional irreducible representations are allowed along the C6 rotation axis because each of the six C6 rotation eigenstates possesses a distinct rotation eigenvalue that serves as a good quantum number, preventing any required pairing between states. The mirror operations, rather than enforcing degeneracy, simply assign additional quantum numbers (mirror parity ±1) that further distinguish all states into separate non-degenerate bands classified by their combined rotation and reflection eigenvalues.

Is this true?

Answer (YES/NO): NO